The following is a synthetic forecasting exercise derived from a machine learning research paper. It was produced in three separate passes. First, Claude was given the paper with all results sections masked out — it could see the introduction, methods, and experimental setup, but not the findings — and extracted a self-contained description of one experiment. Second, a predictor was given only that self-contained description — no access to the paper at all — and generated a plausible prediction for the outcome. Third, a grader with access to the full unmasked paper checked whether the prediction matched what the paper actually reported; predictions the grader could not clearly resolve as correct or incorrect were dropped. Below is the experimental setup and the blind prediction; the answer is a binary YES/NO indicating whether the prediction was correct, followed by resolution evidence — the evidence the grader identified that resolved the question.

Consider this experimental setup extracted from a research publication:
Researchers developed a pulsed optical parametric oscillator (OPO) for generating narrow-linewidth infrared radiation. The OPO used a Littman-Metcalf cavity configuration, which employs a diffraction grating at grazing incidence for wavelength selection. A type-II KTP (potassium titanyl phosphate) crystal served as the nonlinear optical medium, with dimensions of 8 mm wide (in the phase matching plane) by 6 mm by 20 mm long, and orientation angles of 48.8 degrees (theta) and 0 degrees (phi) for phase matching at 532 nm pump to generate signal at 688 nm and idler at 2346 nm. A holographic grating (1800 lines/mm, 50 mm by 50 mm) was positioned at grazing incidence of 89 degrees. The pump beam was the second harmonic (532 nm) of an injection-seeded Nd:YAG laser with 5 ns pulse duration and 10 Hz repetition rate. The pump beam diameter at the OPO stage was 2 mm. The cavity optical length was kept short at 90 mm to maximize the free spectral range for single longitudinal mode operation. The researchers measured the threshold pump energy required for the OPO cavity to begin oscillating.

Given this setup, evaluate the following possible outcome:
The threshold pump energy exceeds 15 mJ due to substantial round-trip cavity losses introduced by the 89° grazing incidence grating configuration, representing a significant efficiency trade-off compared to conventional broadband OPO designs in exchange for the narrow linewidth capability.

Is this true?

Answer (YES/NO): NO